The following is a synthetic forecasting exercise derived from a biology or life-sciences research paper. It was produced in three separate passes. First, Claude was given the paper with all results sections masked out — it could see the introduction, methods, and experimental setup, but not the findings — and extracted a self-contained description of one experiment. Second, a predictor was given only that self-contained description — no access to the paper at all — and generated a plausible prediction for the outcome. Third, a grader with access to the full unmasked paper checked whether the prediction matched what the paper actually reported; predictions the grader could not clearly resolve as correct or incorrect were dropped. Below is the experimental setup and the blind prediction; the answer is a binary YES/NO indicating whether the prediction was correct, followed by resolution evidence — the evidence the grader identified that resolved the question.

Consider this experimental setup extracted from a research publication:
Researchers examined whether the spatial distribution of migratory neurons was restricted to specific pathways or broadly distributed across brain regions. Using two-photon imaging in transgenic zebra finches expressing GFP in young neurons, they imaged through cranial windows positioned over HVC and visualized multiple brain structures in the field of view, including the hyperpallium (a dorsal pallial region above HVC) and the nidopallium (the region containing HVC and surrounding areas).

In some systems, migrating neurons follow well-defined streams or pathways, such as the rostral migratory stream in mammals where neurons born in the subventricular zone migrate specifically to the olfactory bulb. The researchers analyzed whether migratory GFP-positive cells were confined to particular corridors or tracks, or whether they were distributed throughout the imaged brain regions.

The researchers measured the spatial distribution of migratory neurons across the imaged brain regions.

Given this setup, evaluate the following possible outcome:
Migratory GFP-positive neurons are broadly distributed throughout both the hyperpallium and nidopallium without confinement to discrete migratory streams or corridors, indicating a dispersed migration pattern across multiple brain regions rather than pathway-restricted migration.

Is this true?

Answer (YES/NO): YES